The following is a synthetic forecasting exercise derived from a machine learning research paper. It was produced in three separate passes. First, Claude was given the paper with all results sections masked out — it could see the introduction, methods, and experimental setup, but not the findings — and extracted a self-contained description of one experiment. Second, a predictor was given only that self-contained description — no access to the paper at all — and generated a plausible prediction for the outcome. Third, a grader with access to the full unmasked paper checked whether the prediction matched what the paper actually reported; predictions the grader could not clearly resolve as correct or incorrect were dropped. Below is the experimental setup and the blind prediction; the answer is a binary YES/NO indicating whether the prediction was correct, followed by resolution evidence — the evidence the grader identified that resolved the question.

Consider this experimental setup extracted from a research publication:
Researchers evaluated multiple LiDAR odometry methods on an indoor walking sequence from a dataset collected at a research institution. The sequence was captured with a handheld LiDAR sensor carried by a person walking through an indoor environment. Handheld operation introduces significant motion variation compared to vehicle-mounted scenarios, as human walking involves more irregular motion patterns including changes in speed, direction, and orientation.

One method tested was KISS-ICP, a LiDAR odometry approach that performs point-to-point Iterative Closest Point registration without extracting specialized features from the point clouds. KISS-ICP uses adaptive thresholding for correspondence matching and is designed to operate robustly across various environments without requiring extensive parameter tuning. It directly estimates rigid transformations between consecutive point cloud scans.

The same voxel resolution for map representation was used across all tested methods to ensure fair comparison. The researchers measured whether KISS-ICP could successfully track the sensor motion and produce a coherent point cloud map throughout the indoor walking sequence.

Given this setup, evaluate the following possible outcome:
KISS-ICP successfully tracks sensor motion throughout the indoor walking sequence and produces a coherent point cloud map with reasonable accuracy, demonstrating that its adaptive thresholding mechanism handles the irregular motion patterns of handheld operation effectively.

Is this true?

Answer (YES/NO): NO